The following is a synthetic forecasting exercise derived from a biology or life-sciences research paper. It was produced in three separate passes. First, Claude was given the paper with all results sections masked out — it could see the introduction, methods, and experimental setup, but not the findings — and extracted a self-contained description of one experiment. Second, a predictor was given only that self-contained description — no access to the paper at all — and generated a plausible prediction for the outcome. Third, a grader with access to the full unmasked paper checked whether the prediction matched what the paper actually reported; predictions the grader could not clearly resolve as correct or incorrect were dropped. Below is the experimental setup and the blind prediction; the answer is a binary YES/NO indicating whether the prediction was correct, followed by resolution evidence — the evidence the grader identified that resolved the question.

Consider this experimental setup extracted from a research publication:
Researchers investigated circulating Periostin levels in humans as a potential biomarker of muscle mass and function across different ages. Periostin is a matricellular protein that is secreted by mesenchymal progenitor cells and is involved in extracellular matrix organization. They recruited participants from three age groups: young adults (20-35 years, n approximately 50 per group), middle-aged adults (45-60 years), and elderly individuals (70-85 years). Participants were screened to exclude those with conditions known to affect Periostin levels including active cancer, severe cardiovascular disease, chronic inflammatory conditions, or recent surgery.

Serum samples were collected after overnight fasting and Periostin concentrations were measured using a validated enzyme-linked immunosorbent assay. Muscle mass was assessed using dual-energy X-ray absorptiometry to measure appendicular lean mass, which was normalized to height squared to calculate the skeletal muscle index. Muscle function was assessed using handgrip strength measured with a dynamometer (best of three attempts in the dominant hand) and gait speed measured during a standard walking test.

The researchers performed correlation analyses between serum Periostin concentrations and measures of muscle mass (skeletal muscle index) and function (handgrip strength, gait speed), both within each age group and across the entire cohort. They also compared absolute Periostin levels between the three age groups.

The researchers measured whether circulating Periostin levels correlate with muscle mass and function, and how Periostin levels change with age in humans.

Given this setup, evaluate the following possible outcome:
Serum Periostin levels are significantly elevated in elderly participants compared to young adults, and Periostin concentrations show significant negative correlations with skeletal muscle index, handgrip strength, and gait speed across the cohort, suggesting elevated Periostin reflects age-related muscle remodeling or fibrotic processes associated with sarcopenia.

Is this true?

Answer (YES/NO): NO